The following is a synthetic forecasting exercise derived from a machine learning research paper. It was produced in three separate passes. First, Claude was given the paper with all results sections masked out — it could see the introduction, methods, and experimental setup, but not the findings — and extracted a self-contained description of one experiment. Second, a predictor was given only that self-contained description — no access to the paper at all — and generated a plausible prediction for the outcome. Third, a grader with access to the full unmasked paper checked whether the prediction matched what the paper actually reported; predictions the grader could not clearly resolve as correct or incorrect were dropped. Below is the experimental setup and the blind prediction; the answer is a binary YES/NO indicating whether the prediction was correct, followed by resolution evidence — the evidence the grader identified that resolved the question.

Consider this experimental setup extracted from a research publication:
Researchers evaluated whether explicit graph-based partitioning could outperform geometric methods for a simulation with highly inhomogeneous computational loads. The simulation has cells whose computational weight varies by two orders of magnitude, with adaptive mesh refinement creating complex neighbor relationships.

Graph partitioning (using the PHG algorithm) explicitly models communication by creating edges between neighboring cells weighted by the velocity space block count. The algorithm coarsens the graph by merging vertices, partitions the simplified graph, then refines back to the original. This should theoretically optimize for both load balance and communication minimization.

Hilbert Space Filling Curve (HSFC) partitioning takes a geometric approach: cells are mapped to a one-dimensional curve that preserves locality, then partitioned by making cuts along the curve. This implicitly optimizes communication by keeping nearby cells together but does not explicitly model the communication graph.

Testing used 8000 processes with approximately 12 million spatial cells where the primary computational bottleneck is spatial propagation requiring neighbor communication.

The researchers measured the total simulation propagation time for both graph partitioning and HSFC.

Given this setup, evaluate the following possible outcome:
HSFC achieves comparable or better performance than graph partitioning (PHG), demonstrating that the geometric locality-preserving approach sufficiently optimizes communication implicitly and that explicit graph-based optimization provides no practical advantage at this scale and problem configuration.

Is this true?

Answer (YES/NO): YES